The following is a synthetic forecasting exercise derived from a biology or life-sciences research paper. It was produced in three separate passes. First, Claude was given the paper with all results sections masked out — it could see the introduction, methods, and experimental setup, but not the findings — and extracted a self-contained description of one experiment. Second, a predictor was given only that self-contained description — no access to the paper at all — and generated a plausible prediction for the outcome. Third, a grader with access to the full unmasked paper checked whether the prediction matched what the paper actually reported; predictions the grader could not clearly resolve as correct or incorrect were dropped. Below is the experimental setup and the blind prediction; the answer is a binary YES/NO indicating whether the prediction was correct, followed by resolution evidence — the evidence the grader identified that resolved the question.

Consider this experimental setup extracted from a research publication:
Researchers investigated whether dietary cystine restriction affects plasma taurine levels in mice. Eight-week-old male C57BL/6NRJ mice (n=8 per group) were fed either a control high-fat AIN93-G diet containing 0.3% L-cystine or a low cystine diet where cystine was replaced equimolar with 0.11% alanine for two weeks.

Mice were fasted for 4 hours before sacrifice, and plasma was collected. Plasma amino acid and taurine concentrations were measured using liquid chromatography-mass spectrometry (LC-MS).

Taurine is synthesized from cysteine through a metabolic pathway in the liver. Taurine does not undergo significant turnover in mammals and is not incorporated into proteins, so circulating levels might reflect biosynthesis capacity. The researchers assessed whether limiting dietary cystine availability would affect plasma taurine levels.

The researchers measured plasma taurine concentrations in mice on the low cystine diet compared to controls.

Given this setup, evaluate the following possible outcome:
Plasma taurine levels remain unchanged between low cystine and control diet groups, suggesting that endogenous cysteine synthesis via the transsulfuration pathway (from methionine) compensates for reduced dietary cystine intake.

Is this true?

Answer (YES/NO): NO